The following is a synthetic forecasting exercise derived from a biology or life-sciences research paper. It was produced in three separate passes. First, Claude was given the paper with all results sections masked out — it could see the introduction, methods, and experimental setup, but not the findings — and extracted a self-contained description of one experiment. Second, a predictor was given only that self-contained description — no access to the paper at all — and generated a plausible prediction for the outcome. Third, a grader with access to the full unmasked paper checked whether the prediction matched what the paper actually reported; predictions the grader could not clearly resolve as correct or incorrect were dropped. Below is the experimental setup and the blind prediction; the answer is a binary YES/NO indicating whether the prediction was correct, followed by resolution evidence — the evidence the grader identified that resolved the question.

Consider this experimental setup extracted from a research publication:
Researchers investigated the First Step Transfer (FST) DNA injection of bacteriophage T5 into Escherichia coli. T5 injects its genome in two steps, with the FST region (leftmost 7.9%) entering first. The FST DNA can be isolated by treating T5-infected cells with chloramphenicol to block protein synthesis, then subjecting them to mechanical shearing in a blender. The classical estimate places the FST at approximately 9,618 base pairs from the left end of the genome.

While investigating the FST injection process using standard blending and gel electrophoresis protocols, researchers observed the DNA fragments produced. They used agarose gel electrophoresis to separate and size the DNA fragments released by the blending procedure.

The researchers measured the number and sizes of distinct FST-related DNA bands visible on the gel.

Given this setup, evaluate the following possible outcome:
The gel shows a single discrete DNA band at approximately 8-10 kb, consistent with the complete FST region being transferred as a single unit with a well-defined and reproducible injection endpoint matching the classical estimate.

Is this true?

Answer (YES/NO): NO